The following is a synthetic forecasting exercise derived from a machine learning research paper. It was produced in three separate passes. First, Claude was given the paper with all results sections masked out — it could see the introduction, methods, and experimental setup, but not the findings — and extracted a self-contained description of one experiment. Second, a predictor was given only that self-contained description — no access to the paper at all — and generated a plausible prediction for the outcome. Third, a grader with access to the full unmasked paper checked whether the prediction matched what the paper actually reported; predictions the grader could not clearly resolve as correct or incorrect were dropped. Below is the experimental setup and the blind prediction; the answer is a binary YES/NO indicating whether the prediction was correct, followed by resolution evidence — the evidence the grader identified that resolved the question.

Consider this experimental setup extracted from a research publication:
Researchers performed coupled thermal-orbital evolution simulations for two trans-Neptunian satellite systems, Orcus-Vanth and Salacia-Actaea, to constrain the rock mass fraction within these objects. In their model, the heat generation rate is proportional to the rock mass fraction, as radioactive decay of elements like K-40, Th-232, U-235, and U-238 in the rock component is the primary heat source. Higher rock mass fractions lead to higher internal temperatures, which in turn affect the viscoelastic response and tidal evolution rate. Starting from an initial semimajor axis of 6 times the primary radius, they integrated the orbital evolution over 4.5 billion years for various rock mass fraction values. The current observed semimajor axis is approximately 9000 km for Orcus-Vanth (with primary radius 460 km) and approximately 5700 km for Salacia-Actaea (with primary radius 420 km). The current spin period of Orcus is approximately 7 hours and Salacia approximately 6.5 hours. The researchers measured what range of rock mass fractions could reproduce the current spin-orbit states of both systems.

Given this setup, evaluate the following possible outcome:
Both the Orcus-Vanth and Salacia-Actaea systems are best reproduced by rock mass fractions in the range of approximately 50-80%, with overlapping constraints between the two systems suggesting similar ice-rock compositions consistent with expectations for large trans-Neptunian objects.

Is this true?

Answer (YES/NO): NO